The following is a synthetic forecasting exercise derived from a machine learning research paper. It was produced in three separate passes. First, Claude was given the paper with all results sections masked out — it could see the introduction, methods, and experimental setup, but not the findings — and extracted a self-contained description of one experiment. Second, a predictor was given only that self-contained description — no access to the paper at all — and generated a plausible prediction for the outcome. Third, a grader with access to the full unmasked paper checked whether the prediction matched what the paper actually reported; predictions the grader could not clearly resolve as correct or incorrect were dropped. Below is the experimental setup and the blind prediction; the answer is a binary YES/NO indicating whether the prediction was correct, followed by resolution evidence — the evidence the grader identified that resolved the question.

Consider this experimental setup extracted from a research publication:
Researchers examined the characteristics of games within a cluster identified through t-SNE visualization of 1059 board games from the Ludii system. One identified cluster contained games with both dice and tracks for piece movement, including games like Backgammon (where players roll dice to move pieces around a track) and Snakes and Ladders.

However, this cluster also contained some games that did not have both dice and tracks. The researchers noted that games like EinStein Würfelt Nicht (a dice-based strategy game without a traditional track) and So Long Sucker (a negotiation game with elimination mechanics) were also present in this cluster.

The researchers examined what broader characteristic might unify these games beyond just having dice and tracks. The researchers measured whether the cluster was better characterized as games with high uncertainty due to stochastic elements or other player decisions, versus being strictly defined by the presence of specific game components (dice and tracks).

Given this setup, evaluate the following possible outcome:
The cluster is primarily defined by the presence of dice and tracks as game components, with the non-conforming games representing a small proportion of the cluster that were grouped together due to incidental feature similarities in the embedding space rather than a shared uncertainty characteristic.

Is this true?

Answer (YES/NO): NO